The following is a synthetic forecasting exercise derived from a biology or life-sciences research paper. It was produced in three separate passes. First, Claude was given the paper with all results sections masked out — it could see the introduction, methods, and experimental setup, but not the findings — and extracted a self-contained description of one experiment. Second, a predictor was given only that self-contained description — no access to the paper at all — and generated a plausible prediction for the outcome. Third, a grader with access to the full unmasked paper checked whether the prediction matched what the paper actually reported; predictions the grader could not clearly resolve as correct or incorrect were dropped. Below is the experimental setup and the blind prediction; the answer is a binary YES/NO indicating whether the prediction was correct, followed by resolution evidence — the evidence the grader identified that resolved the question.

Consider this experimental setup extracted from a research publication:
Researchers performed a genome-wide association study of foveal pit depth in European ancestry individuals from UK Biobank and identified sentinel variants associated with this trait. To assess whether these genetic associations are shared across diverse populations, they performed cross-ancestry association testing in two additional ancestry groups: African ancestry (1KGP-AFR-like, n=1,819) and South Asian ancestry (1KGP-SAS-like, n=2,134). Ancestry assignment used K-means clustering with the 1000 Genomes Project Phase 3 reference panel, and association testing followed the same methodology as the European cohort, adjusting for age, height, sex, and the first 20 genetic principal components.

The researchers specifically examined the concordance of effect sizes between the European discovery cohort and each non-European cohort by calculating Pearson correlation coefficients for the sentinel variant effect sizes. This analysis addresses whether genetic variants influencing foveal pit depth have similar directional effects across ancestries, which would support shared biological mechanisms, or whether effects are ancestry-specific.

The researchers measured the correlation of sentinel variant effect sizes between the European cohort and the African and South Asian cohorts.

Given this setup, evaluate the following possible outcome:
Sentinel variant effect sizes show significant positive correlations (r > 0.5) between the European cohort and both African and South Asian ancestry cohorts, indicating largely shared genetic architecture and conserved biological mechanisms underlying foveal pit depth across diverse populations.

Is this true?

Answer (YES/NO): NO